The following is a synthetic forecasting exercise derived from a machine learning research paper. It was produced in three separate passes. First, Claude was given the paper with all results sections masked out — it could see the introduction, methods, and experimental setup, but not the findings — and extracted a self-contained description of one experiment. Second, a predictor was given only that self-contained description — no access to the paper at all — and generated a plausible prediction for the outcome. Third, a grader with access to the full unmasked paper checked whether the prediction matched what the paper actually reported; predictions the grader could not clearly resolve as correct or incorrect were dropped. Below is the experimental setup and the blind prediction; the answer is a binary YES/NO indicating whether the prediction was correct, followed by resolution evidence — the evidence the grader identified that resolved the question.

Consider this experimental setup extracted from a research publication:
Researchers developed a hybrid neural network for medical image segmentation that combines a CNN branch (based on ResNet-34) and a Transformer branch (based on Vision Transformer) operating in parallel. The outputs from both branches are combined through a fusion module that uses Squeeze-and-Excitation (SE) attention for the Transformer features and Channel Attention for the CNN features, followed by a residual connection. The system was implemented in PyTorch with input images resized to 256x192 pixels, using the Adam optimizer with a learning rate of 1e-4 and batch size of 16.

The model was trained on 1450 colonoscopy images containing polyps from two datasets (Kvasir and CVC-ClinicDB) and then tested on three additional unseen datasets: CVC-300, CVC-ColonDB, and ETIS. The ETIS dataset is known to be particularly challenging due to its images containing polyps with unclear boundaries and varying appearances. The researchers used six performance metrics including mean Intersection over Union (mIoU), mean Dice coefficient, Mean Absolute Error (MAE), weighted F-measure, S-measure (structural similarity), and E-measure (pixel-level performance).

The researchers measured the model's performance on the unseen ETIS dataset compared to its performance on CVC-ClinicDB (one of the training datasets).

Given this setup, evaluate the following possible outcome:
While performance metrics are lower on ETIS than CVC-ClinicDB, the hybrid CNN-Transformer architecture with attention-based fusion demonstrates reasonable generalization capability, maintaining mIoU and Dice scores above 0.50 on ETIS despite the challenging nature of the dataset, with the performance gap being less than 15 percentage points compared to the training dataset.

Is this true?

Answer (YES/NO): NO